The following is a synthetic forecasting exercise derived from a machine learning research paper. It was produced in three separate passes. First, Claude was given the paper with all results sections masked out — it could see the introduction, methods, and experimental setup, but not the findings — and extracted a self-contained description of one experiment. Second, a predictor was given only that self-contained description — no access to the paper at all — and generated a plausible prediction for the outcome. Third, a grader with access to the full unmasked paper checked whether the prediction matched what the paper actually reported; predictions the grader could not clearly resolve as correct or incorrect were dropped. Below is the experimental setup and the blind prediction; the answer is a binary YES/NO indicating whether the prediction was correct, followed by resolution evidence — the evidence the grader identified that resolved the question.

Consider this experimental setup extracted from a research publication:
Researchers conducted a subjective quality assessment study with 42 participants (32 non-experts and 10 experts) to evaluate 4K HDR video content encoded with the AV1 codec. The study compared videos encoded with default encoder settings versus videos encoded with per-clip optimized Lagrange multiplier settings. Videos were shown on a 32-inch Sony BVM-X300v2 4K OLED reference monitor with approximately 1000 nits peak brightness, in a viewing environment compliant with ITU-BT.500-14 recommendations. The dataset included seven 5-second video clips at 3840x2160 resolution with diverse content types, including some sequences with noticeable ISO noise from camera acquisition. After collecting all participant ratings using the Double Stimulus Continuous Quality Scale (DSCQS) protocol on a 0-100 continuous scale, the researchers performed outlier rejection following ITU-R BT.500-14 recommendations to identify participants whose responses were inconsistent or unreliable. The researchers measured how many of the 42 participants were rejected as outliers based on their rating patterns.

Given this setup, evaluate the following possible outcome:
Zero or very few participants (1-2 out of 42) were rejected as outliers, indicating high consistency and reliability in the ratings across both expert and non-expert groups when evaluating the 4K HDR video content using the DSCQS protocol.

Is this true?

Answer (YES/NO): YES